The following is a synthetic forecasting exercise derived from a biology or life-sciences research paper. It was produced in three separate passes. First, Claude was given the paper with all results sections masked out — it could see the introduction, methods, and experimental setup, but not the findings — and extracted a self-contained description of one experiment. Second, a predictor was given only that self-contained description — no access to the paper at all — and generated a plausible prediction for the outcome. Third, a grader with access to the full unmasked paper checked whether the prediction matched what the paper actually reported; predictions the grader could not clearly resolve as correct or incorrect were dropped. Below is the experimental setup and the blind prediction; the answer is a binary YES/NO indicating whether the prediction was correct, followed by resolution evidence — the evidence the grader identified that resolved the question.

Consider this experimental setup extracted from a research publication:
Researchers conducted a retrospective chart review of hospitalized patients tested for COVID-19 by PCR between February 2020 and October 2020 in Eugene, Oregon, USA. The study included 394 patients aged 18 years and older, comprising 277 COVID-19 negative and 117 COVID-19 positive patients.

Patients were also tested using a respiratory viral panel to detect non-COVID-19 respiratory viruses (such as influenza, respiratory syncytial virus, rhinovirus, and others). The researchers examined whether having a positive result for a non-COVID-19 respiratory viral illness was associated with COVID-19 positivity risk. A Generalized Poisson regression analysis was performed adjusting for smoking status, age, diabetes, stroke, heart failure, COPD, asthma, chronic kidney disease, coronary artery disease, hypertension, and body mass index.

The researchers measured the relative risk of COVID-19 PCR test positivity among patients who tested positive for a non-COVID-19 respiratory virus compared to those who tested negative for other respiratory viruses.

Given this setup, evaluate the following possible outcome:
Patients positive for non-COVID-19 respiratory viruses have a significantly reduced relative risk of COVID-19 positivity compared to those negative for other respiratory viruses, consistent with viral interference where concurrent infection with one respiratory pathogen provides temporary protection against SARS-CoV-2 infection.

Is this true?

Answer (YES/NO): YES